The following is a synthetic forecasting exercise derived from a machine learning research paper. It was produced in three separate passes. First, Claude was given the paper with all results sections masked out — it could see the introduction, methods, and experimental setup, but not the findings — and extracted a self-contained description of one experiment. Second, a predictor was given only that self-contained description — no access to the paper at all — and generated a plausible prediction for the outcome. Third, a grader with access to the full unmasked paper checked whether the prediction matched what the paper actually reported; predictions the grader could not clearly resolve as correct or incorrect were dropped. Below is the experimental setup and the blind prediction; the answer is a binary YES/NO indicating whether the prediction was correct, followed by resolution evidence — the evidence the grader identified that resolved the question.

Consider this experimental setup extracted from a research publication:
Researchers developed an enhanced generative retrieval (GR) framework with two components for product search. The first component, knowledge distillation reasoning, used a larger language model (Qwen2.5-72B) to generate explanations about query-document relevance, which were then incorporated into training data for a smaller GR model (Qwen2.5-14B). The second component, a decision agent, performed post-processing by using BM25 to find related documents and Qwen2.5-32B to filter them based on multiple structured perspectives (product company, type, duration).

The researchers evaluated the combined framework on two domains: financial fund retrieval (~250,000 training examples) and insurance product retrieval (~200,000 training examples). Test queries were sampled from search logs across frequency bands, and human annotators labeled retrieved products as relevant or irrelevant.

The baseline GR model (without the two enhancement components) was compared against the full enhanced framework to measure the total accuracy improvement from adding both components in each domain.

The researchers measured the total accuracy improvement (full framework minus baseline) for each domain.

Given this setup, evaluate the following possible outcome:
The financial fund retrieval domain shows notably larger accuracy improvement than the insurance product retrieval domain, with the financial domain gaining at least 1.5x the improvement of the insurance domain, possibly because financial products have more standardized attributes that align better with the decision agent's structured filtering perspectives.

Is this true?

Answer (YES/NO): NO